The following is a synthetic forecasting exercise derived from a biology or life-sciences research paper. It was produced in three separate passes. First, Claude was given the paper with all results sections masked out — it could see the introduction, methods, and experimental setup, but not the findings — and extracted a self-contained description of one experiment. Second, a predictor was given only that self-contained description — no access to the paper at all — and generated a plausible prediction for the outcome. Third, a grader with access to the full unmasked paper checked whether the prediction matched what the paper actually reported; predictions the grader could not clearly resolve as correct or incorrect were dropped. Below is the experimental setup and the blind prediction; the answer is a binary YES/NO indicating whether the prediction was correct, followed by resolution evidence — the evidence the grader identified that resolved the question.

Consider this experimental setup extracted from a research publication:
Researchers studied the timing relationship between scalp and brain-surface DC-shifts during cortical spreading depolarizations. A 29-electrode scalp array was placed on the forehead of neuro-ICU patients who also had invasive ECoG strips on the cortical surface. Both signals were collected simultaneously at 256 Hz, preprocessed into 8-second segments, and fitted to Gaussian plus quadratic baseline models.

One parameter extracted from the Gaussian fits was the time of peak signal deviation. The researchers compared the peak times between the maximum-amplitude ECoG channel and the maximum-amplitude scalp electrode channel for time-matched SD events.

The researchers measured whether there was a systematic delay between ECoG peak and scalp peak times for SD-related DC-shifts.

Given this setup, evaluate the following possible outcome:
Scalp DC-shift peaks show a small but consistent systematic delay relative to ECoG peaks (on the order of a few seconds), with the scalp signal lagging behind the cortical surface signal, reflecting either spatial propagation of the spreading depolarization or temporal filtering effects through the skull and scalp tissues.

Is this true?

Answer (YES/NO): YES